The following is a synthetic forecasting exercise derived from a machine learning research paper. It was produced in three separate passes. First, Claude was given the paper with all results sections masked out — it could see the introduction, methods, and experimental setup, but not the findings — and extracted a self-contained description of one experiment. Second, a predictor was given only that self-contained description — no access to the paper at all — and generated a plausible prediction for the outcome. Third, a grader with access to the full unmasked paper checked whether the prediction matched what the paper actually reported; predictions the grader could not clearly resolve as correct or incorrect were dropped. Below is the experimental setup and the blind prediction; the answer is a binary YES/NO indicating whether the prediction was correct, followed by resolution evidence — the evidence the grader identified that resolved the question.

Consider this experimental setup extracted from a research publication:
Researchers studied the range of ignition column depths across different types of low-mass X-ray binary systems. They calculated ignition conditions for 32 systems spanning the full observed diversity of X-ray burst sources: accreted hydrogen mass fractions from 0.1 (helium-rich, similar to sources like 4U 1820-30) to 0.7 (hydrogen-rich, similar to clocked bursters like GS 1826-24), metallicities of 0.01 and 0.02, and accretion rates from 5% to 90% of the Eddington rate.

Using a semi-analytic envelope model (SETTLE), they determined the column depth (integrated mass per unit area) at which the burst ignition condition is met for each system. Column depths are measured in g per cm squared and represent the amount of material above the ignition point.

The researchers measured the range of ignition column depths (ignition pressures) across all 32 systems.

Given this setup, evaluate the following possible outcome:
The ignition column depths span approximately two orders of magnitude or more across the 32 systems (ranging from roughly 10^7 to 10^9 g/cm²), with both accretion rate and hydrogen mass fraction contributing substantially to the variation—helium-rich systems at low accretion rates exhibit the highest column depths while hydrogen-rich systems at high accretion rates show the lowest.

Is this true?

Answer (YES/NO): NO